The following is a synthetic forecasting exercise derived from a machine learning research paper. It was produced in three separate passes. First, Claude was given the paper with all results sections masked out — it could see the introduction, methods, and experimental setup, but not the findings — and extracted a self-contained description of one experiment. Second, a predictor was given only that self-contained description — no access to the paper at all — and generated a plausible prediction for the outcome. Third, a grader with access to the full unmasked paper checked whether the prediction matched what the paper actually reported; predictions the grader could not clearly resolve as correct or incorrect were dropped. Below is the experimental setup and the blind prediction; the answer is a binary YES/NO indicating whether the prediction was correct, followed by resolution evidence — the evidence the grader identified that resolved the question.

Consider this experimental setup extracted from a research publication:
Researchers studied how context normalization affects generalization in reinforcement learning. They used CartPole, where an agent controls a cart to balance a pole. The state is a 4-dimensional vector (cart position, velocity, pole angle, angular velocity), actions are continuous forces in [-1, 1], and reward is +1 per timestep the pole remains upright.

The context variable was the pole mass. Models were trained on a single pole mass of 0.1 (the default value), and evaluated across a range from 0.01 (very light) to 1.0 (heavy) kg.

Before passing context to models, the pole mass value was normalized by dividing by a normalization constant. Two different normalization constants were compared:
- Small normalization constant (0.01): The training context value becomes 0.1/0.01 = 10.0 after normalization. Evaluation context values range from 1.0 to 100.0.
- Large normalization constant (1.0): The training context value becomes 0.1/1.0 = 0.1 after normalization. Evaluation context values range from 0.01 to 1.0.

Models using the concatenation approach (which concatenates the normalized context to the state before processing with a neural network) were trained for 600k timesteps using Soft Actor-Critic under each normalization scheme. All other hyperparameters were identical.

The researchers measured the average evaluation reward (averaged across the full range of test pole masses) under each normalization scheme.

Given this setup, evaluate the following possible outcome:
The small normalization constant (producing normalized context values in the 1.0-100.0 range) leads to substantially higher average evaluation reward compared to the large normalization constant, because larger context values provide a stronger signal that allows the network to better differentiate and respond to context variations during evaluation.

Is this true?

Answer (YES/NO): NO